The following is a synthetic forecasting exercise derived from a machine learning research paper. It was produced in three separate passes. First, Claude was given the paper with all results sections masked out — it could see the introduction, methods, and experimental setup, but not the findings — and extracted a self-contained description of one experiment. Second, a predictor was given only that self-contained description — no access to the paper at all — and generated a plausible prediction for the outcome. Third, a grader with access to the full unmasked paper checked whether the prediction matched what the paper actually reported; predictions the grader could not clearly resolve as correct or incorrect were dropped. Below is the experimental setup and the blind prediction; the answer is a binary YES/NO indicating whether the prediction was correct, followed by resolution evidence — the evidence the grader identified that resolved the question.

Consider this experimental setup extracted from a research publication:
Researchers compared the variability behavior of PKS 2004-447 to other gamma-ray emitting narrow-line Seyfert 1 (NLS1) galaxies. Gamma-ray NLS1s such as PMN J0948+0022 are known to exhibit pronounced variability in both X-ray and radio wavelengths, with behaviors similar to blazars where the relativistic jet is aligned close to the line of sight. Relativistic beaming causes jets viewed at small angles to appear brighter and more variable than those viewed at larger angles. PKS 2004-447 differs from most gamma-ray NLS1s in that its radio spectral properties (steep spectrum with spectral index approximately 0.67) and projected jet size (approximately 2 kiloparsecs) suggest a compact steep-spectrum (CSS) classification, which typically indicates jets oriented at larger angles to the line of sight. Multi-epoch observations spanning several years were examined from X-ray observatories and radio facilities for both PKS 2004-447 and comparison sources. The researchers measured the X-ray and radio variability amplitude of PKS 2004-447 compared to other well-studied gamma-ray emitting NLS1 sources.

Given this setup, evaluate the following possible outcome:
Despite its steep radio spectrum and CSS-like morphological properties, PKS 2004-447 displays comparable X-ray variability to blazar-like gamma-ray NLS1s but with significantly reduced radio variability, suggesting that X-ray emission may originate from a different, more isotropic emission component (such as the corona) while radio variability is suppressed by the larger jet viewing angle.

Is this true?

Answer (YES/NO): NO